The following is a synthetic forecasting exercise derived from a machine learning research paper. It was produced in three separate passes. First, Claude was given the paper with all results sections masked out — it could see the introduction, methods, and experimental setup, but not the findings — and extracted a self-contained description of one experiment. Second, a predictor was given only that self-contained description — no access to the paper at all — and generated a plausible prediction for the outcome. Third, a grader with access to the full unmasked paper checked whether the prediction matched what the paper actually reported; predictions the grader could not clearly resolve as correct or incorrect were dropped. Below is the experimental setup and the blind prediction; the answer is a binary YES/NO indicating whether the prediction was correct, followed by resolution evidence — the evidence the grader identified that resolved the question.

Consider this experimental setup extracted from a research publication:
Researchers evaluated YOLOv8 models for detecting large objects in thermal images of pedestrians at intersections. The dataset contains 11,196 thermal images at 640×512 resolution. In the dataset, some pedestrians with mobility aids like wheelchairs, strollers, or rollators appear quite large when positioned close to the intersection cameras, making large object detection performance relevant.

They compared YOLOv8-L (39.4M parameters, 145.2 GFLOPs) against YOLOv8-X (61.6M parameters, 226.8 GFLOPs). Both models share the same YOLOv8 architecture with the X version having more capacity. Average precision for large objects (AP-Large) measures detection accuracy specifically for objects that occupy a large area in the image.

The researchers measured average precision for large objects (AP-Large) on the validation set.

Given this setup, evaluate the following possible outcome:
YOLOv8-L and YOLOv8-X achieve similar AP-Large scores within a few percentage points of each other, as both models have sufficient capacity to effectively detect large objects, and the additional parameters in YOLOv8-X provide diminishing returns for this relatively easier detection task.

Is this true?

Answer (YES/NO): YES